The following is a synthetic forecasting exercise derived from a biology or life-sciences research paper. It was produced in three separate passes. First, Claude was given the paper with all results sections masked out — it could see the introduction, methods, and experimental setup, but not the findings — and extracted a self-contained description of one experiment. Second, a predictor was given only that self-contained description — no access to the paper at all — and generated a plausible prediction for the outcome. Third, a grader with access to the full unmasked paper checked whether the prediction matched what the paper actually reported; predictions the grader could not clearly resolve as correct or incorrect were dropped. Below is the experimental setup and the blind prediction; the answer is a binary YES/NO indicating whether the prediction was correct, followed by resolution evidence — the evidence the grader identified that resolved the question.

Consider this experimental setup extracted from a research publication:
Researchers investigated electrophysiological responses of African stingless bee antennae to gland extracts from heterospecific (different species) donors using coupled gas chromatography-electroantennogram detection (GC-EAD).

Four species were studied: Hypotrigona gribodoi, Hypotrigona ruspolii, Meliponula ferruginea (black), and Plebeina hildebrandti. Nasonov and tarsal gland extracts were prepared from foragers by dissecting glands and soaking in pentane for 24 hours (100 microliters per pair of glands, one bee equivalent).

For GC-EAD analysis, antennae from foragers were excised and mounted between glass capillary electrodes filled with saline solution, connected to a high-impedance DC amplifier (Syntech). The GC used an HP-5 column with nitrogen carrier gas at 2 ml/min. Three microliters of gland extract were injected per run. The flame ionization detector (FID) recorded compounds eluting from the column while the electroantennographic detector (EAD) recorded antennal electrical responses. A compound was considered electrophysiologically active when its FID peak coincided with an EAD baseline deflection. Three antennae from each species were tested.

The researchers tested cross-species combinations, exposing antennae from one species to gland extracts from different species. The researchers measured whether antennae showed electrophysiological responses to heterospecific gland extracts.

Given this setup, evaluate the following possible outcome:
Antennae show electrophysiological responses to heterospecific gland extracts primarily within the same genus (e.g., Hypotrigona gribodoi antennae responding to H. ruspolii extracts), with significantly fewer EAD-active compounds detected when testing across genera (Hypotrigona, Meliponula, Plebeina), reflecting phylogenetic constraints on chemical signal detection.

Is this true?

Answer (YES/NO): NO